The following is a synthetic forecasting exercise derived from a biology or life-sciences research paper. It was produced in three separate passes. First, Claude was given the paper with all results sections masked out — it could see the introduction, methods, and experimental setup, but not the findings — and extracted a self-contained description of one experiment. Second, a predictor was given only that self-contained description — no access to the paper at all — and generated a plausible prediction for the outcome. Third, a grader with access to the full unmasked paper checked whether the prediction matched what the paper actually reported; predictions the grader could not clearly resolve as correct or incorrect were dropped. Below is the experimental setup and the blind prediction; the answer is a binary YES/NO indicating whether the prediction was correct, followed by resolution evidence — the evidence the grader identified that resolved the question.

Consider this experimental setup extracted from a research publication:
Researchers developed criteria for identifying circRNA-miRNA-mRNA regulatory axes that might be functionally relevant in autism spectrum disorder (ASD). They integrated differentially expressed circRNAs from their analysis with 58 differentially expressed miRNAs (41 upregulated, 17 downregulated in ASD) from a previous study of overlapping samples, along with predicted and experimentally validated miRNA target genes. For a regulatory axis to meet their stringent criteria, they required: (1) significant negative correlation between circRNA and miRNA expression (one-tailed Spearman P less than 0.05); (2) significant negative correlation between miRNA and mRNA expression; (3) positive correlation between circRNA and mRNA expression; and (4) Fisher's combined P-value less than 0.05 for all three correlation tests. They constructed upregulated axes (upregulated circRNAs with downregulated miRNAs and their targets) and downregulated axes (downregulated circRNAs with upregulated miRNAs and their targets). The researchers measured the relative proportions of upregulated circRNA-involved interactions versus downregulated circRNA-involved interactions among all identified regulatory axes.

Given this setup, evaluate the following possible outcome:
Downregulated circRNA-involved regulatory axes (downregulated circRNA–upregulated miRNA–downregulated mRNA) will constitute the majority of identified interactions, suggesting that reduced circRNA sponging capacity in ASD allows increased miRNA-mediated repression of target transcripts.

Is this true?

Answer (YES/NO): YES